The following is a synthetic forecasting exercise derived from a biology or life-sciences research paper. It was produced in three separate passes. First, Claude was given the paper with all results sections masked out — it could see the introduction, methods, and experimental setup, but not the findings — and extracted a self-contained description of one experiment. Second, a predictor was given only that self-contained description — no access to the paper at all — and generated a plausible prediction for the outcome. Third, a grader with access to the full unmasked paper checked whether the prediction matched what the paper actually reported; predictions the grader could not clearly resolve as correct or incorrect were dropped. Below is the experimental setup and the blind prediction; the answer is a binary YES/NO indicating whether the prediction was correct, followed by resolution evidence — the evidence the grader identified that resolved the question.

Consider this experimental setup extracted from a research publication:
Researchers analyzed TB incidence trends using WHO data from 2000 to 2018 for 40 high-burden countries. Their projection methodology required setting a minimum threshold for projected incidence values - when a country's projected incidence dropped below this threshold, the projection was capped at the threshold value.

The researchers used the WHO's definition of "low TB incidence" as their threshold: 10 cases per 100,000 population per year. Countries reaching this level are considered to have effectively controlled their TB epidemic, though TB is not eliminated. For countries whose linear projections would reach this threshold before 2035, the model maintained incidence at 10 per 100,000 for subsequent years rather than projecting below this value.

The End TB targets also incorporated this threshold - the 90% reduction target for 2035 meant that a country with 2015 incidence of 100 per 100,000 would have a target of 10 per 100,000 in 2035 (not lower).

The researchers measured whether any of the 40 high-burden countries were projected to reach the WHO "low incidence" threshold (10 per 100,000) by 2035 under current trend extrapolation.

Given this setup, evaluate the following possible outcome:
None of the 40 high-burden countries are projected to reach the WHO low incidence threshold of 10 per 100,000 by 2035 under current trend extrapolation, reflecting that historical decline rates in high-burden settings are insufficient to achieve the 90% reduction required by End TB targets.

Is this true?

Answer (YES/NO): NO